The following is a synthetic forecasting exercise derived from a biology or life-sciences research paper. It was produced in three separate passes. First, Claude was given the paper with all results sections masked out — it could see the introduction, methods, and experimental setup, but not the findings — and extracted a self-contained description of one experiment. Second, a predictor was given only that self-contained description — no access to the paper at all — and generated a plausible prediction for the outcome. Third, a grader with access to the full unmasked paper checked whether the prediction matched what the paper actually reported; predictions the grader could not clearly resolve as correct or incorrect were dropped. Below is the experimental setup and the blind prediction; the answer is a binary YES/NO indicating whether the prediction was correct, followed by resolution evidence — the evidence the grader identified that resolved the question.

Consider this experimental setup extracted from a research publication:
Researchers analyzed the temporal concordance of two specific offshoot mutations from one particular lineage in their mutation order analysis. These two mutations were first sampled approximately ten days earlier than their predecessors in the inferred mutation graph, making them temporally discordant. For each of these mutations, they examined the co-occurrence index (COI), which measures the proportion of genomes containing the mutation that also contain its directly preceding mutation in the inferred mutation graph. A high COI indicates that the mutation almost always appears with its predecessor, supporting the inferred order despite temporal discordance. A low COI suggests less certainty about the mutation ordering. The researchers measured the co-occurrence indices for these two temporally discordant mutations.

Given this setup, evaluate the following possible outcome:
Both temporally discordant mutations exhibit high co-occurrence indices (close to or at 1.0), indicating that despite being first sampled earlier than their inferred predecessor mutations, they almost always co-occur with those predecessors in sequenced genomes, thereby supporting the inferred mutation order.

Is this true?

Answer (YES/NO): NO